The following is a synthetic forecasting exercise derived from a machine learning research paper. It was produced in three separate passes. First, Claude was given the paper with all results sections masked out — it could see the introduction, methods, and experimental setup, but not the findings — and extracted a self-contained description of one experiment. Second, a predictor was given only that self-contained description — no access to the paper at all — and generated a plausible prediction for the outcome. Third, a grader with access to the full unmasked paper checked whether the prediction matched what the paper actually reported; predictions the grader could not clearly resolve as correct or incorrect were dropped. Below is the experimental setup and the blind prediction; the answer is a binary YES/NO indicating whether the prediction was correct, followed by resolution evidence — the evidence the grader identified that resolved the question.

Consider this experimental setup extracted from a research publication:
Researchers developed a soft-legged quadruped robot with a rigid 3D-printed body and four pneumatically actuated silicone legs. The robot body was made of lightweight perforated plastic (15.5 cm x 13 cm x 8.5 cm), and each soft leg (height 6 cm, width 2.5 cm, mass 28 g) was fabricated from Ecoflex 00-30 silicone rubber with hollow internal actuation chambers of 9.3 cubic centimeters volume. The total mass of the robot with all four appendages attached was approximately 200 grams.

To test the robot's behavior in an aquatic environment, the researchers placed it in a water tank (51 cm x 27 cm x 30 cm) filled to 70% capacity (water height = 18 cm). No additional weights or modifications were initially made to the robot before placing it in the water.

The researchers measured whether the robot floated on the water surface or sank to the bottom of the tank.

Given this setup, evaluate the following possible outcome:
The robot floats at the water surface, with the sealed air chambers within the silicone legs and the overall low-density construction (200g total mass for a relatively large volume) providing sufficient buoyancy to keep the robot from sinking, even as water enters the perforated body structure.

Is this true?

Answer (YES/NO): YES